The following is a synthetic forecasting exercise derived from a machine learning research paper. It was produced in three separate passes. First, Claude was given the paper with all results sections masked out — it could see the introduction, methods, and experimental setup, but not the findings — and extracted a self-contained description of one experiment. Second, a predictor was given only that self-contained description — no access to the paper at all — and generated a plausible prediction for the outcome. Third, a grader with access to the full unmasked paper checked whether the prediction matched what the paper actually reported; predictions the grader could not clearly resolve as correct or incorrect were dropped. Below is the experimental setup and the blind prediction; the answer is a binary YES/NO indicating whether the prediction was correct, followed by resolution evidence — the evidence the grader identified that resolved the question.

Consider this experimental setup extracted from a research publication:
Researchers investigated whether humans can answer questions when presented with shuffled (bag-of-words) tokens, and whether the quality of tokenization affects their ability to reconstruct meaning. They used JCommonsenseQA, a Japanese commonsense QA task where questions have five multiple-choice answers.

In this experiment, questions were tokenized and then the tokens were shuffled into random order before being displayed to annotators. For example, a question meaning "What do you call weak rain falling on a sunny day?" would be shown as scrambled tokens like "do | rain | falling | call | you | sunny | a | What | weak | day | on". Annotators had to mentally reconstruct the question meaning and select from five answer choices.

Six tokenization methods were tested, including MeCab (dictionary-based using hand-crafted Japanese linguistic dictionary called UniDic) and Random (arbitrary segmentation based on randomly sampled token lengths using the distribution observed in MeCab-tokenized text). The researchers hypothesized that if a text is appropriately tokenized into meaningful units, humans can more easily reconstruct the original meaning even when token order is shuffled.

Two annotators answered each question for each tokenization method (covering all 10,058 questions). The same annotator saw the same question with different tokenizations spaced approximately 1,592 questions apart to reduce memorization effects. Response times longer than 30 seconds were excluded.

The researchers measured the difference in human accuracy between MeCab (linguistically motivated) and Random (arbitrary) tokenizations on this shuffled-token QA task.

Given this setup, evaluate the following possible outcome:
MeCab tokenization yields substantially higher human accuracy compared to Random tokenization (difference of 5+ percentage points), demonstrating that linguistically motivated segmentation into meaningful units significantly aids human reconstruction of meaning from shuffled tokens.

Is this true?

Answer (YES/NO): NO